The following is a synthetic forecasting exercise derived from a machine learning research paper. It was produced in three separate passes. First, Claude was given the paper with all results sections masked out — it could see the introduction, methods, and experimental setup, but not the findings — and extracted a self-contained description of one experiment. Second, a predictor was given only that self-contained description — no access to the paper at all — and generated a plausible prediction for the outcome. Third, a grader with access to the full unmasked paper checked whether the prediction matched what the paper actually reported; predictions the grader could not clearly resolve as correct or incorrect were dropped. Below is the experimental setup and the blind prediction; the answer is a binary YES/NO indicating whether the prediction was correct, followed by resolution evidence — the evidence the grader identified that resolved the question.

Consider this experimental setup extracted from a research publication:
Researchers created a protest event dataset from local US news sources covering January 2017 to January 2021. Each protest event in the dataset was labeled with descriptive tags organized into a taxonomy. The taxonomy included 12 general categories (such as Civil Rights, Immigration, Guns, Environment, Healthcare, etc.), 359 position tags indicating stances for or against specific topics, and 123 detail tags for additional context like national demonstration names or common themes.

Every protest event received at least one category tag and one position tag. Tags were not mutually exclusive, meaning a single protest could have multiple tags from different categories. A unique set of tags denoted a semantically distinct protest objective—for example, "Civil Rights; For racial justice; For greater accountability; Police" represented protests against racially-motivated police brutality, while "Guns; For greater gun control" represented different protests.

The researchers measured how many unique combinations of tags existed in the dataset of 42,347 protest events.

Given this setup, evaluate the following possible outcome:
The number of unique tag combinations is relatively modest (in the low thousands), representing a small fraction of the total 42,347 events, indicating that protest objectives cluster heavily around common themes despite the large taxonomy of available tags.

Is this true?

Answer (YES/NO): YES